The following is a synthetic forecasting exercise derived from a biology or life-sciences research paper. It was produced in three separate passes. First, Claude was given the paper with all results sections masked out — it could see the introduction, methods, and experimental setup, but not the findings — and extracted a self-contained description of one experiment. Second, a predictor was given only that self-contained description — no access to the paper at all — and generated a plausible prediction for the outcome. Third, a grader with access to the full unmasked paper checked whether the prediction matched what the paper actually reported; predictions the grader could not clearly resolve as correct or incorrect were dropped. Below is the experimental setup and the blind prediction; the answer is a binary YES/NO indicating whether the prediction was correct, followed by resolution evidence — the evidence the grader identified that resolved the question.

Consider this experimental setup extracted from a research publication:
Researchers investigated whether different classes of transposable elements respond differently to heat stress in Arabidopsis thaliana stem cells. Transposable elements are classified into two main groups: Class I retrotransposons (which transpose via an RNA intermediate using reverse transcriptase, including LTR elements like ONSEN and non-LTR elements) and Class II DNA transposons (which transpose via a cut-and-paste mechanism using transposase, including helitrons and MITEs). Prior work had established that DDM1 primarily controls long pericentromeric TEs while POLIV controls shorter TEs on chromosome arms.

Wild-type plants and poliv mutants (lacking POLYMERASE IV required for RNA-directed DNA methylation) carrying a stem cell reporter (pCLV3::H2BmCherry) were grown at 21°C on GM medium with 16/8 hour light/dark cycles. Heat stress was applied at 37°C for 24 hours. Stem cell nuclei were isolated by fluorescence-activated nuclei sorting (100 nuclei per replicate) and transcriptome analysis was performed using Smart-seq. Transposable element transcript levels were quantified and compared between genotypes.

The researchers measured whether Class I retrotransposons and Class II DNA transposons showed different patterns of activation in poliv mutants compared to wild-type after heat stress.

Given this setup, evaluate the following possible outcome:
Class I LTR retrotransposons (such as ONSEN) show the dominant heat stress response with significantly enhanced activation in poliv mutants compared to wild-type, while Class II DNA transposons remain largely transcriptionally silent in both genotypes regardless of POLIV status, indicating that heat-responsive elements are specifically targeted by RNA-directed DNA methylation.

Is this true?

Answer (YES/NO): YES